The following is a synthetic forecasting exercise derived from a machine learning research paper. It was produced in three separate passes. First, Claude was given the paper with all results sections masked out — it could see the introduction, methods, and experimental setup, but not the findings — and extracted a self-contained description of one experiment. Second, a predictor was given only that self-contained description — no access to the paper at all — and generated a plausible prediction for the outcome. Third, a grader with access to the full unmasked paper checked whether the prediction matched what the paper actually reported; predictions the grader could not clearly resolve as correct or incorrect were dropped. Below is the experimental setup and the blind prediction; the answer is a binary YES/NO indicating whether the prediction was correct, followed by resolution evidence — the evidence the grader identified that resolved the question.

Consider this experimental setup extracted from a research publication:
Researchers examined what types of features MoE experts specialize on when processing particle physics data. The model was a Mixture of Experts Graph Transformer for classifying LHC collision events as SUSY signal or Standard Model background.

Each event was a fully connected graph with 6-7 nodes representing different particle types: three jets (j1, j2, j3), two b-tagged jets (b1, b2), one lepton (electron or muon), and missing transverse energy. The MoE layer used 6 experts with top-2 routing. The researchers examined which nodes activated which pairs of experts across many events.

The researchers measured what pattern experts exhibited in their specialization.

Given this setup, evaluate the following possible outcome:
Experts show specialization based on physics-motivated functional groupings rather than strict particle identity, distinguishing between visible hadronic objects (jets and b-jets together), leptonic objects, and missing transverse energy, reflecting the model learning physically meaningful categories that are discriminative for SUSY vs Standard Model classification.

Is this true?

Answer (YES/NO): NO